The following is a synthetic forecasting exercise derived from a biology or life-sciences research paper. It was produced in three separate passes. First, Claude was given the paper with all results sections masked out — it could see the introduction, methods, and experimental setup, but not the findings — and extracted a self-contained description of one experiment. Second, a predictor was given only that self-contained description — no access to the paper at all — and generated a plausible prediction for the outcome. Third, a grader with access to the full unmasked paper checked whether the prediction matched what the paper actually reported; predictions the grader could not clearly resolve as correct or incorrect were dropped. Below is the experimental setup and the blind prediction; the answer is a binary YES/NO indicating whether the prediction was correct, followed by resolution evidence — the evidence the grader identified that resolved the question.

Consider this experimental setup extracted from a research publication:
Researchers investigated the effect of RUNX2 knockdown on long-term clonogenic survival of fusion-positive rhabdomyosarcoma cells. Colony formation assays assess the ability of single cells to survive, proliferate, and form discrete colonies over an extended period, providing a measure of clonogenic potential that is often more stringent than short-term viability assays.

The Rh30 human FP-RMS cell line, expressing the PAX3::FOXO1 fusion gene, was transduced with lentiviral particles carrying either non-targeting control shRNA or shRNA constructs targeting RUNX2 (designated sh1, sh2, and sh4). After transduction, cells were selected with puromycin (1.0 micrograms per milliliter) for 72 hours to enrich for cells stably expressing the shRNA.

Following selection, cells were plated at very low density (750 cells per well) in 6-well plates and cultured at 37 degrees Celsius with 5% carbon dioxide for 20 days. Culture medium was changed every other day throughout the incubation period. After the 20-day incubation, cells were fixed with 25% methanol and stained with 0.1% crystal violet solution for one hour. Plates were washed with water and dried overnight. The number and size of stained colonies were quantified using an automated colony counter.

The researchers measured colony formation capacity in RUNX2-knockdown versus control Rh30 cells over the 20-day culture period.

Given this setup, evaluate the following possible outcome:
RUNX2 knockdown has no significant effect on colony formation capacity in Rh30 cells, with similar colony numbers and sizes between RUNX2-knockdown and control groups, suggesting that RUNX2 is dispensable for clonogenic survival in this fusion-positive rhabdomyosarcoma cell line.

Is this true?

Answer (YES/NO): NO